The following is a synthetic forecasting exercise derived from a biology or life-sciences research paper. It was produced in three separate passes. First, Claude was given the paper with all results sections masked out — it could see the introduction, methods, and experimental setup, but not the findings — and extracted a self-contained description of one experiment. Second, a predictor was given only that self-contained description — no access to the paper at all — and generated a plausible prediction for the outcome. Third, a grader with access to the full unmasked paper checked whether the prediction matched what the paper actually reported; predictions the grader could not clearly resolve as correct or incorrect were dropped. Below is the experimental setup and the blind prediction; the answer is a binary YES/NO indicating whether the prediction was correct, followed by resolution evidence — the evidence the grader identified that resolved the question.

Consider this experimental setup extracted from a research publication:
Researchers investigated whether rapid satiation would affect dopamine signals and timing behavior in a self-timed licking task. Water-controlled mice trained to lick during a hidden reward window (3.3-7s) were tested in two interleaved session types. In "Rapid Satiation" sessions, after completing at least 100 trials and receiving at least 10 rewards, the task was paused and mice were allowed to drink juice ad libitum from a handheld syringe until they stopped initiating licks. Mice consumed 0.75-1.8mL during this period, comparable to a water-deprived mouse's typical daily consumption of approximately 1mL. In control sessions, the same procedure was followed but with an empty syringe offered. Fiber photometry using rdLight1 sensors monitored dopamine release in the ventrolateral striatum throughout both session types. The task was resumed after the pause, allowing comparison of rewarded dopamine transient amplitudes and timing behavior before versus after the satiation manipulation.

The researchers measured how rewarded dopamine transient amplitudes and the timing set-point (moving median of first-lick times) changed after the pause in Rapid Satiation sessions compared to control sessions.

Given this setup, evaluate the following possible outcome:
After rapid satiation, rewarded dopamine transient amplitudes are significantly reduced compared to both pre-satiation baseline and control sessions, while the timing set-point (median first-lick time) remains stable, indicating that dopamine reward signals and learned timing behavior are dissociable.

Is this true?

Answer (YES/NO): NO